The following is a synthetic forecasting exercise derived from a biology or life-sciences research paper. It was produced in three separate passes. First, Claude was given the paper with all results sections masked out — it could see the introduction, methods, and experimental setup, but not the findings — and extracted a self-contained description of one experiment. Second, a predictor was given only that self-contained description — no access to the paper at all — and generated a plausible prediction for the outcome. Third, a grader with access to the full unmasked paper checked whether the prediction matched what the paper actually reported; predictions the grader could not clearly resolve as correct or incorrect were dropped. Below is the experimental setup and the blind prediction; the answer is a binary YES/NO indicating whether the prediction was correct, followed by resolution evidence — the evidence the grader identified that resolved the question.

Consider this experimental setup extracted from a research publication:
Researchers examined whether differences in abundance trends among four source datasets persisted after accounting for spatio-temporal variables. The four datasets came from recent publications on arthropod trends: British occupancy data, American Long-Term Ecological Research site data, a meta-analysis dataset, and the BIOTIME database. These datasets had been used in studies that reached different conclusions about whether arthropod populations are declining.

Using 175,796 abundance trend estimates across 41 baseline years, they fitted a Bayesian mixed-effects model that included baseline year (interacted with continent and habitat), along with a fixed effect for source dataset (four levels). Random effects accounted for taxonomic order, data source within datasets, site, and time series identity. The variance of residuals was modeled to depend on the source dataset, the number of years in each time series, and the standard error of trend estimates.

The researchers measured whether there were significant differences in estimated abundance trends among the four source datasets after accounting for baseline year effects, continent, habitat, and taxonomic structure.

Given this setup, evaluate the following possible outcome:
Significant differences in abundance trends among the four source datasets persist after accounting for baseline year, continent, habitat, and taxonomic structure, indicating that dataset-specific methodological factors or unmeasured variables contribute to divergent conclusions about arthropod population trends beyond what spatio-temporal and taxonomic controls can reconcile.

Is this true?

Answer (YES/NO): NO